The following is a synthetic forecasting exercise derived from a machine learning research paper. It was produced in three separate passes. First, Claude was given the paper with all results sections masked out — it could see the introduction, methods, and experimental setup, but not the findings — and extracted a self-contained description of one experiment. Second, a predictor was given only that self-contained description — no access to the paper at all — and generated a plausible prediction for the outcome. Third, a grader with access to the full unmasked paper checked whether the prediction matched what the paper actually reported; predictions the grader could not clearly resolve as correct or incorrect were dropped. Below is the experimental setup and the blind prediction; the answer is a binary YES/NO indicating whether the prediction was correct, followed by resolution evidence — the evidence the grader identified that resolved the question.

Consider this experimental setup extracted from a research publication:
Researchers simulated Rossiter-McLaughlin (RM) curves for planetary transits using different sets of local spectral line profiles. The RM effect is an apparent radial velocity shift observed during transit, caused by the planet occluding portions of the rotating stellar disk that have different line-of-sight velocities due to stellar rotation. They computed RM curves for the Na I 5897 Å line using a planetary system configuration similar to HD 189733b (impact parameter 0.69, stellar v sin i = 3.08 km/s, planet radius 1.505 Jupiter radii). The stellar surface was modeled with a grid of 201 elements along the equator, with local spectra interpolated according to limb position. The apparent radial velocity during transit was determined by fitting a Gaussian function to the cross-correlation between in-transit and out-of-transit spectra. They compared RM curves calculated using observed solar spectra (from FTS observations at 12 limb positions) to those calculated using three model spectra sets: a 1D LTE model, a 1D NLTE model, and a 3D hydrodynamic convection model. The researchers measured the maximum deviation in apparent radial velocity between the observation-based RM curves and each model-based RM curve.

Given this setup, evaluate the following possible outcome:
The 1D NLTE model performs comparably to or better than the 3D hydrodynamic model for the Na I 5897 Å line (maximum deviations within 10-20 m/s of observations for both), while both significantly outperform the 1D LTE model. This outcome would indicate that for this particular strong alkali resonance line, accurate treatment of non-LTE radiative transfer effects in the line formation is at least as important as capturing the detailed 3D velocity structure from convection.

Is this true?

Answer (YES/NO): NO